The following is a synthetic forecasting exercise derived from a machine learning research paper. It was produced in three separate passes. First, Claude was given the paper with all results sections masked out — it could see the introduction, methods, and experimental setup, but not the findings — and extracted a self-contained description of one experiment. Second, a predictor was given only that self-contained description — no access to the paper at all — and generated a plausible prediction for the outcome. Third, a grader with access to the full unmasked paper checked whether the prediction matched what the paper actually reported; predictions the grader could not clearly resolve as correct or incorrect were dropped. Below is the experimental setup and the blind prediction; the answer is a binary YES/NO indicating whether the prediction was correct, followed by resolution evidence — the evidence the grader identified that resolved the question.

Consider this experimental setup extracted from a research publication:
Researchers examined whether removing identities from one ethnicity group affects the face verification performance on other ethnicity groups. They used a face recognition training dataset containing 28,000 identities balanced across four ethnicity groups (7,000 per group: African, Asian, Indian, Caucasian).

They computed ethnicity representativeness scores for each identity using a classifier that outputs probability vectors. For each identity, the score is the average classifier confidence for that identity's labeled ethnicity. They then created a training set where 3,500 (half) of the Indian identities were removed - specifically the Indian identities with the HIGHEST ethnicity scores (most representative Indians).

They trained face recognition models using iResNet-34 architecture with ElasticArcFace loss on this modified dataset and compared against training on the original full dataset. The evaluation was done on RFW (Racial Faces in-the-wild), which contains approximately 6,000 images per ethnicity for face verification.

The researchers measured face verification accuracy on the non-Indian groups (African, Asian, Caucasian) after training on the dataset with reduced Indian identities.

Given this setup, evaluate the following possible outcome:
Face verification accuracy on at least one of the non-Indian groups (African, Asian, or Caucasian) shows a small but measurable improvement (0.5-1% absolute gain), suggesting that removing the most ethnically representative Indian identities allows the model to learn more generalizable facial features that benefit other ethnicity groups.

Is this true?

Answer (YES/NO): NO